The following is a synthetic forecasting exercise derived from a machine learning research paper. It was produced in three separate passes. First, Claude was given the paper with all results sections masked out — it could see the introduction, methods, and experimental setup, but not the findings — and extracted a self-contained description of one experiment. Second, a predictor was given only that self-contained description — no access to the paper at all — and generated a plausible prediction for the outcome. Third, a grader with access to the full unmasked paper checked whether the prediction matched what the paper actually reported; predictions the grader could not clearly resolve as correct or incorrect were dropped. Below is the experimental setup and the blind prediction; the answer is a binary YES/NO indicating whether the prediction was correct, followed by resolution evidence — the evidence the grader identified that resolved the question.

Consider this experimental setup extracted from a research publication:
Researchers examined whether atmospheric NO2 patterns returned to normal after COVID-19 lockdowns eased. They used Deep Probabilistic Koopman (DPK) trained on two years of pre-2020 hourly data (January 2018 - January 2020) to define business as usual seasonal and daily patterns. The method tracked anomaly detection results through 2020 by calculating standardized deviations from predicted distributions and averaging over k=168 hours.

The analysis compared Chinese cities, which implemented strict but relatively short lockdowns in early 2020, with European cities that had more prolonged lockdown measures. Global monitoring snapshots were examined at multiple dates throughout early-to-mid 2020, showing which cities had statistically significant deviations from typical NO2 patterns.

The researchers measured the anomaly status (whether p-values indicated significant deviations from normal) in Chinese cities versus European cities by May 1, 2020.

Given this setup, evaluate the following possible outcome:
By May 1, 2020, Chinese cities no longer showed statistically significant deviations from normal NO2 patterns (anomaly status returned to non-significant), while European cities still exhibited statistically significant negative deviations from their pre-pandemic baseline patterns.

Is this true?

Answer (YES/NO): YES